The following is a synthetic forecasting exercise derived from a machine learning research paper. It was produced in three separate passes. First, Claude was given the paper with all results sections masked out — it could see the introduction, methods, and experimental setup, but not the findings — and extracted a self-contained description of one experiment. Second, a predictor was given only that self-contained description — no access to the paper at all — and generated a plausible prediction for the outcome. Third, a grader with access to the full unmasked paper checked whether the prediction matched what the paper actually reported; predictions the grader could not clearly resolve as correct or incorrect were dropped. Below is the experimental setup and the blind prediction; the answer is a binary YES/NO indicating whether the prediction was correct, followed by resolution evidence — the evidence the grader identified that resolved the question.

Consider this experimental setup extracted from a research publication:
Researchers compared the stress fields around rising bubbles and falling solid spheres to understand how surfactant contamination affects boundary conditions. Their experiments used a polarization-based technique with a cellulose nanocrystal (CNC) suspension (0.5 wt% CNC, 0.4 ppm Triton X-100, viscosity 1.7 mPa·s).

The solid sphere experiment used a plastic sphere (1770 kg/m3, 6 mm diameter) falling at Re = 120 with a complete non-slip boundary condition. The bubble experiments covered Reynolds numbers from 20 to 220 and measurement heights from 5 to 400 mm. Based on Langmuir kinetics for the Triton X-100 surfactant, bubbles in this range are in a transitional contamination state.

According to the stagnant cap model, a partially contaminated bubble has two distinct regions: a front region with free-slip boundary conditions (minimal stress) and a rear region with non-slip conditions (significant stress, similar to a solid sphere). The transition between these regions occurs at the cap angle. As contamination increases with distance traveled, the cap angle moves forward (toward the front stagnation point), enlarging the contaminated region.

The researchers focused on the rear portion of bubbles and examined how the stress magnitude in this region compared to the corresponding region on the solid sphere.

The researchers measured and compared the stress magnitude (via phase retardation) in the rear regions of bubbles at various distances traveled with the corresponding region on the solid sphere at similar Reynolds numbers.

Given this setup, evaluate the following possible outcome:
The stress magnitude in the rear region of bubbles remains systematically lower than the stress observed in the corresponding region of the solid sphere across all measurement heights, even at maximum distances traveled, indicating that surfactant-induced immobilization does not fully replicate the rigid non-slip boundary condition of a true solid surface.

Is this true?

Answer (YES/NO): NO